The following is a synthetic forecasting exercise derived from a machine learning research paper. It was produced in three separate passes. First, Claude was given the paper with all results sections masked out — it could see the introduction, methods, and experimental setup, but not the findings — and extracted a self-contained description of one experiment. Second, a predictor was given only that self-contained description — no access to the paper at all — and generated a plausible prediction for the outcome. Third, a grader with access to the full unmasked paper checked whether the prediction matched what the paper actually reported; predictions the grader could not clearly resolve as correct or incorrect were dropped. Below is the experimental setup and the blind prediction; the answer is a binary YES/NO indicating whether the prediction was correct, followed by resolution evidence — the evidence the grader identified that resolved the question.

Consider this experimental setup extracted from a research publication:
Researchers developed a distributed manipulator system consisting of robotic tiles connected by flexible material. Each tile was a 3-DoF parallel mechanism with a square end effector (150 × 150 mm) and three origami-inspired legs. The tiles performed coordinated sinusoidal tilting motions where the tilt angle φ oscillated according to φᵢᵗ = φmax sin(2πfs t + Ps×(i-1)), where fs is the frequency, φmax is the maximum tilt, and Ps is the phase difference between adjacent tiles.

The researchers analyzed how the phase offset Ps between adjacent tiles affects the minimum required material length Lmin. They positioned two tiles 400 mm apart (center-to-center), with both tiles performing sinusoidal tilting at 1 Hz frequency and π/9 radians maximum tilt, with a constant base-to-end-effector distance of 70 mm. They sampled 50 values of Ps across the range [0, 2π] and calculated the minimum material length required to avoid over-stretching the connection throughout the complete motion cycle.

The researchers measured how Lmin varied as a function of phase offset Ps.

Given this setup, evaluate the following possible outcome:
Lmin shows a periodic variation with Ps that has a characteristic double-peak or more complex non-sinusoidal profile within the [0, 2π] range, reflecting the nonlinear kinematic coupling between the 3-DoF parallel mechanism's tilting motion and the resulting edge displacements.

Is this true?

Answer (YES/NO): NO